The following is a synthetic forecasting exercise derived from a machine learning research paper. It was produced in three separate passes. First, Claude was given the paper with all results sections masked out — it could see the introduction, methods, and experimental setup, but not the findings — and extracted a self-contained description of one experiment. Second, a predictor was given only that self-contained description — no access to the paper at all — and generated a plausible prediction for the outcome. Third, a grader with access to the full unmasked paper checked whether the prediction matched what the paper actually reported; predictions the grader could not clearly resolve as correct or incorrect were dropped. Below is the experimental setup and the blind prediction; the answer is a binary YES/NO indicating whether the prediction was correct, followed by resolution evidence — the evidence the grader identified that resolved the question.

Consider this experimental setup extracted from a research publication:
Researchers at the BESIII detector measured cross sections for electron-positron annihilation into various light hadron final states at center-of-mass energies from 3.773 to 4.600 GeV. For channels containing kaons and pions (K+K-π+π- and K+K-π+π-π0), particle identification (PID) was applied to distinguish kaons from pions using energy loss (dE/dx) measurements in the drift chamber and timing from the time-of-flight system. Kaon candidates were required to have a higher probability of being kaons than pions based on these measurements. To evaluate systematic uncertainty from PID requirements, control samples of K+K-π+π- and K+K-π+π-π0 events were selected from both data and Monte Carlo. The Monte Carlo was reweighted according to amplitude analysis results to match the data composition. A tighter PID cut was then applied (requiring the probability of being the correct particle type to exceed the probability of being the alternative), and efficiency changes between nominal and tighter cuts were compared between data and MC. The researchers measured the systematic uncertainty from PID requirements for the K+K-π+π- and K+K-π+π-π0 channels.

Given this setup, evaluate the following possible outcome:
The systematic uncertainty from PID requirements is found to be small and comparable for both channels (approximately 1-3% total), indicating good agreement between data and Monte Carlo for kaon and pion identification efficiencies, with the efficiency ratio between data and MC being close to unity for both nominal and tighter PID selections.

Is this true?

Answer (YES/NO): NO